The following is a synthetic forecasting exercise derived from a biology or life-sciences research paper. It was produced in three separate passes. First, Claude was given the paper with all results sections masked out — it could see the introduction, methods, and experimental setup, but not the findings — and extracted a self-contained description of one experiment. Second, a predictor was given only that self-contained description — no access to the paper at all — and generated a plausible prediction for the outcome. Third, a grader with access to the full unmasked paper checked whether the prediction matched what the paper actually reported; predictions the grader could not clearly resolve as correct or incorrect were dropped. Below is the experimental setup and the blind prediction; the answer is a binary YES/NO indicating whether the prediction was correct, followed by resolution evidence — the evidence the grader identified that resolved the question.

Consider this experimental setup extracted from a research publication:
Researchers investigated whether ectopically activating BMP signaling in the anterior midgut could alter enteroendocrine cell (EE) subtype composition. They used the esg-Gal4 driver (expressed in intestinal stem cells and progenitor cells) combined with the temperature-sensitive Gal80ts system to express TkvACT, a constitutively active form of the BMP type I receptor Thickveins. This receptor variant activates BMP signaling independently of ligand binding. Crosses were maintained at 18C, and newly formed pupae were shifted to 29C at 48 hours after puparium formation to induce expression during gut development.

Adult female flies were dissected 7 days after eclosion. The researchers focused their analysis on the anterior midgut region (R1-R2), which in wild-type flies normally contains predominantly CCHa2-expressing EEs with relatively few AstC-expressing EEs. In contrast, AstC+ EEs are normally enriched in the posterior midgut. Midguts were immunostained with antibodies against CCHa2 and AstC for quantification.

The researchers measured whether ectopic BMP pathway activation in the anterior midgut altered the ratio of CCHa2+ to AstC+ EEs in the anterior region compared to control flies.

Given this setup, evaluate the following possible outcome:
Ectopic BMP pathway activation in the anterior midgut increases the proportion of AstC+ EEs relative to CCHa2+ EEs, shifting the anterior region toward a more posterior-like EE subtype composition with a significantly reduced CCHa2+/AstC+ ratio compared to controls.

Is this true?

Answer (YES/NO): YES